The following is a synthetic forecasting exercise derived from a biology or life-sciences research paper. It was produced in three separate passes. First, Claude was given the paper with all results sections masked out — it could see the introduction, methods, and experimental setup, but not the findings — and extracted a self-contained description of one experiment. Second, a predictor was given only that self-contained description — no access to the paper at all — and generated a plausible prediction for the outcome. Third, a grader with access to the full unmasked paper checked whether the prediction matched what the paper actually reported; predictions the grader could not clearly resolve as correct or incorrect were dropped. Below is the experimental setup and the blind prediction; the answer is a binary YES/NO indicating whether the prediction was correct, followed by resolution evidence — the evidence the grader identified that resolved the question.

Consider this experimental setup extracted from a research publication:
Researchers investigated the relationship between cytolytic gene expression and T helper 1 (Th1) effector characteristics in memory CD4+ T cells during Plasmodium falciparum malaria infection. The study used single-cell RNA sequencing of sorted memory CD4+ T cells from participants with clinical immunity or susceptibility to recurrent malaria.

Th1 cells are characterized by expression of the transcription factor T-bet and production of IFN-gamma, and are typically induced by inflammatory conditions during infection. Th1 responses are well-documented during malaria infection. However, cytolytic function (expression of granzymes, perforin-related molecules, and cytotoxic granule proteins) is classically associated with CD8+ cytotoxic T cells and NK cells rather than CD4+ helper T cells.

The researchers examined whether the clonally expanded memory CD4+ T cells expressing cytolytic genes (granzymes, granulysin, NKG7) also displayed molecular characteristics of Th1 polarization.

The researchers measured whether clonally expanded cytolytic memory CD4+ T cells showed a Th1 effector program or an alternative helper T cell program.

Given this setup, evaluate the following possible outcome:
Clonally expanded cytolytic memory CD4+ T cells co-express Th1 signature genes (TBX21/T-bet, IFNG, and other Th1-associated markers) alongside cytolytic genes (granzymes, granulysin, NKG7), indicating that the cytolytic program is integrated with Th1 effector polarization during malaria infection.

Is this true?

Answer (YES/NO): YES